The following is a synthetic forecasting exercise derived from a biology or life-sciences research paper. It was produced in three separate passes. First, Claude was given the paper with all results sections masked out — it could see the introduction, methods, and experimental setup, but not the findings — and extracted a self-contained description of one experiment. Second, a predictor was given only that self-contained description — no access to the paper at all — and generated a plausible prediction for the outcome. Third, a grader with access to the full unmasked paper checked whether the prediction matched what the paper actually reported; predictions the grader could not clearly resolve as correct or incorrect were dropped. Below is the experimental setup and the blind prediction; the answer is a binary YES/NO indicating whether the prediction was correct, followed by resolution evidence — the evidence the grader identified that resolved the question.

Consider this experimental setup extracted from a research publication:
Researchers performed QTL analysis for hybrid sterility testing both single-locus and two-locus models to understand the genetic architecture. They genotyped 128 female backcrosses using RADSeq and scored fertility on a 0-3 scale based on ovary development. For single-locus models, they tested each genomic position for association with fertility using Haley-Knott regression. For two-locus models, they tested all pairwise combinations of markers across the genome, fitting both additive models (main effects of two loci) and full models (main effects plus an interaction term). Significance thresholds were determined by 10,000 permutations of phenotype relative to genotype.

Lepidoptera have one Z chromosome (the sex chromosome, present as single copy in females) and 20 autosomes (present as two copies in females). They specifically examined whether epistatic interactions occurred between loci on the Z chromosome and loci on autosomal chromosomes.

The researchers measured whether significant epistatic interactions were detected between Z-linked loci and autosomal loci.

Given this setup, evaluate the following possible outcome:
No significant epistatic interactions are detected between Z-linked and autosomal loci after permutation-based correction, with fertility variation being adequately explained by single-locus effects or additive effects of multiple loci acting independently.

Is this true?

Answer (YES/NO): NO